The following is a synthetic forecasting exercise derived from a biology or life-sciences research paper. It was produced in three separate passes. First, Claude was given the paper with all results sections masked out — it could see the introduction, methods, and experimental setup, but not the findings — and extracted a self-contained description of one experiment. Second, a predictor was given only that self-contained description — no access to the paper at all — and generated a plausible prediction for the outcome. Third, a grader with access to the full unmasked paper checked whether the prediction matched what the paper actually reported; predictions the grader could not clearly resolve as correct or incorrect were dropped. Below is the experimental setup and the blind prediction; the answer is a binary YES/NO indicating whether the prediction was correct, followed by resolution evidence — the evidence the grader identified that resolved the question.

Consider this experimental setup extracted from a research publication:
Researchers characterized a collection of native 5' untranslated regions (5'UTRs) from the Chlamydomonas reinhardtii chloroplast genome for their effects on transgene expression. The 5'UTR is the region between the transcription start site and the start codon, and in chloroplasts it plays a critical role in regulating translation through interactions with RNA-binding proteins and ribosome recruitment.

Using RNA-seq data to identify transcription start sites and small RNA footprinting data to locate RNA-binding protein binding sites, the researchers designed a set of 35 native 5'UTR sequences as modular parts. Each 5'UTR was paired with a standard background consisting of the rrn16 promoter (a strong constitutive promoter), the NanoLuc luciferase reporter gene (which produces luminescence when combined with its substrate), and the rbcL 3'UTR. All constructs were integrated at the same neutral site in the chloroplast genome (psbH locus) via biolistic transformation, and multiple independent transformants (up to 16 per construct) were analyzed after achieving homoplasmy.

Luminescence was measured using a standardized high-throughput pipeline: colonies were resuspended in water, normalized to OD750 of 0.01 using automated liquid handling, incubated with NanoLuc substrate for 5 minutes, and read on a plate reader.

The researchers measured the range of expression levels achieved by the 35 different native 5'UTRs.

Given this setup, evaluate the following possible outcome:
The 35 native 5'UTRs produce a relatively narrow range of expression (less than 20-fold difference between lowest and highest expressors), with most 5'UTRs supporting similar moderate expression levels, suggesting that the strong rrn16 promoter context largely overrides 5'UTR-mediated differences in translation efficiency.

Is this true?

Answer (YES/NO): NO